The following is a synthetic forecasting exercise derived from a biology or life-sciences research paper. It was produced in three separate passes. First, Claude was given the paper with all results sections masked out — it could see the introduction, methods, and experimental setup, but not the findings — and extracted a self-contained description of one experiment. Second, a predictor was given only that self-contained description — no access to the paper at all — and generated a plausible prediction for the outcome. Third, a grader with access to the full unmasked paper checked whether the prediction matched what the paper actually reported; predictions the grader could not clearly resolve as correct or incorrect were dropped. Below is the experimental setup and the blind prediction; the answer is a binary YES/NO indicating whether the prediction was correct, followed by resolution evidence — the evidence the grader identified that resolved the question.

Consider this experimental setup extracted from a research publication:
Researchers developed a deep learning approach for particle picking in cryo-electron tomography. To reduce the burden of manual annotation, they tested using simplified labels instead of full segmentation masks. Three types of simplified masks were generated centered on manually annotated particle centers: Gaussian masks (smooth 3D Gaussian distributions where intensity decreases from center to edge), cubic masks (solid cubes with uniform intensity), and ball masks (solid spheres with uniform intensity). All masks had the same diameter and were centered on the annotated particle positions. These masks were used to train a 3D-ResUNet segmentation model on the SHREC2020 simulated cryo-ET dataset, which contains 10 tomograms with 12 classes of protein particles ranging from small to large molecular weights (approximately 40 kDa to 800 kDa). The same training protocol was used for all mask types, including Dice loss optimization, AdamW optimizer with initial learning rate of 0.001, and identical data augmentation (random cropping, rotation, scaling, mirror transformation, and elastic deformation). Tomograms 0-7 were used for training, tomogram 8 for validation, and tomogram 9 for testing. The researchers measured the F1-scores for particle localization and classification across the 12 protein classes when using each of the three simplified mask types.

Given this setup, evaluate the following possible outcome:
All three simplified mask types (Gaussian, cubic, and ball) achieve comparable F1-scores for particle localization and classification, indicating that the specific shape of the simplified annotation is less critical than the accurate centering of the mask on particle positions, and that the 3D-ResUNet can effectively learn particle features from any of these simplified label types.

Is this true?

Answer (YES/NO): NO